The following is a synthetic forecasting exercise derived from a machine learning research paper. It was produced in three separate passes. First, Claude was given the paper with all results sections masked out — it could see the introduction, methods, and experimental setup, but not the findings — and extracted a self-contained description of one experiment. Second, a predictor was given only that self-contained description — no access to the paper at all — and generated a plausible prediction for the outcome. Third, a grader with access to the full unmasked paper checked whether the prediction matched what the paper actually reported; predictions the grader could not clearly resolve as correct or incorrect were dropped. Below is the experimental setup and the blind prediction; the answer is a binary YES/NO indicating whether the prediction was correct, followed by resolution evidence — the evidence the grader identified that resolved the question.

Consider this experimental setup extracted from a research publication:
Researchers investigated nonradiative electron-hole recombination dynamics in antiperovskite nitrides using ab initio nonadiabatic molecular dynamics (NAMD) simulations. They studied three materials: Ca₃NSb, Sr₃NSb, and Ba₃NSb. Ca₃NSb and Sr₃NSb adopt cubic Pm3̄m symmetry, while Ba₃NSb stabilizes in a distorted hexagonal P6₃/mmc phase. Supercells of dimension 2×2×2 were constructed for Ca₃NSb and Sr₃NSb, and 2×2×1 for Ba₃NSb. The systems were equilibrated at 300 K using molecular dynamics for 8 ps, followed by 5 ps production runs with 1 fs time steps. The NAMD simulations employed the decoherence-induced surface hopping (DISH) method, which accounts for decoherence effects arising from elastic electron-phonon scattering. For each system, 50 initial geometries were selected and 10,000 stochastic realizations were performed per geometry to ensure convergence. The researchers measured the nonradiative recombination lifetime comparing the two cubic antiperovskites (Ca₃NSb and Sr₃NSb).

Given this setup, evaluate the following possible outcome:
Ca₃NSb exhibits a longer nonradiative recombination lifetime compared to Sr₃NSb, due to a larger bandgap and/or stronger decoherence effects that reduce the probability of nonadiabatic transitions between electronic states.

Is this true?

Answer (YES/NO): NO